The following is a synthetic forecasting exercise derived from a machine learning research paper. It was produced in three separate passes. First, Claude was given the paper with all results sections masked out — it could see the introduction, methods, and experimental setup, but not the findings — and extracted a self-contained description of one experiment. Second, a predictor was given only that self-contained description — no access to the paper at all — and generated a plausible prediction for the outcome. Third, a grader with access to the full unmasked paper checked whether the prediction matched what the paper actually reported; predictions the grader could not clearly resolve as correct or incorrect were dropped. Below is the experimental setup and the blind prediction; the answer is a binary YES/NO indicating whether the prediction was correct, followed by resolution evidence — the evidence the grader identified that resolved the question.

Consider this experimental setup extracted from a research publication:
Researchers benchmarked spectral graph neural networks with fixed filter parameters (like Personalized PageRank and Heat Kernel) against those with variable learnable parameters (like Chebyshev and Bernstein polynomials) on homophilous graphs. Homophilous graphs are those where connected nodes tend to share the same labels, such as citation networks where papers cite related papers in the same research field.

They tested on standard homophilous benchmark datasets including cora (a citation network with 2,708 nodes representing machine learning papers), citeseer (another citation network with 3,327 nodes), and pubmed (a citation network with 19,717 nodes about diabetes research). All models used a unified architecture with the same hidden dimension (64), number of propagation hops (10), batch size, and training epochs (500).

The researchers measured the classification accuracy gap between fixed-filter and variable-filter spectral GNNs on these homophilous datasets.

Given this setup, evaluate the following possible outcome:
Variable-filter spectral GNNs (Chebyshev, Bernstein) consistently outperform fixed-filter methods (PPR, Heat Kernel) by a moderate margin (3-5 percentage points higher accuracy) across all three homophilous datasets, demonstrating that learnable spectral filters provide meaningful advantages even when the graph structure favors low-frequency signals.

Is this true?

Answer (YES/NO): NO